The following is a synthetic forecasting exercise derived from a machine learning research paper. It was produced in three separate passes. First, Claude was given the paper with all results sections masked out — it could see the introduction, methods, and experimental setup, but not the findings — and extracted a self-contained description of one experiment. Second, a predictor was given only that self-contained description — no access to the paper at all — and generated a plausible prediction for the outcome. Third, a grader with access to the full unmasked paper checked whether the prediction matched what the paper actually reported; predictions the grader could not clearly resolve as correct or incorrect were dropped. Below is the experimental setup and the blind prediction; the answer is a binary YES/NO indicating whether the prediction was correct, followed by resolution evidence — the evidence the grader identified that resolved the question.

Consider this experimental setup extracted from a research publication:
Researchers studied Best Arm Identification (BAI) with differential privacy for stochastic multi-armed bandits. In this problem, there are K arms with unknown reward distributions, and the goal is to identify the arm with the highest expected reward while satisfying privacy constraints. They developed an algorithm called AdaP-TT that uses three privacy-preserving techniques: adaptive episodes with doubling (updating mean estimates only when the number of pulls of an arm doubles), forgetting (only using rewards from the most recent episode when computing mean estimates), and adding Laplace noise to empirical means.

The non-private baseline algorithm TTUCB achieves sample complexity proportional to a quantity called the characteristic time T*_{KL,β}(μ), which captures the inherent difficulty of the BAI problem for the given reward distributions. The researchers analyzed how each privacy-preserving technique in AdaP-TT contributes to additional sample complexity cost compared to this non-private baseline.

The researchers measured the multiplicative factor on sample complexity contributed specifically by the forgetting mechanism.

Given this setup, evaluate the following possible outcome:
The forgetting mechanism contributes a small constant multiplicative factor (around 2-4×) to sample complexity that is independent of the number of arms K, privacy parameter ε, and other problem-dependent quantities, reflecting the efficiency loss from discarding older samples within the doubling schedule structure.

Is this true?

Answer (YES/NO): YES